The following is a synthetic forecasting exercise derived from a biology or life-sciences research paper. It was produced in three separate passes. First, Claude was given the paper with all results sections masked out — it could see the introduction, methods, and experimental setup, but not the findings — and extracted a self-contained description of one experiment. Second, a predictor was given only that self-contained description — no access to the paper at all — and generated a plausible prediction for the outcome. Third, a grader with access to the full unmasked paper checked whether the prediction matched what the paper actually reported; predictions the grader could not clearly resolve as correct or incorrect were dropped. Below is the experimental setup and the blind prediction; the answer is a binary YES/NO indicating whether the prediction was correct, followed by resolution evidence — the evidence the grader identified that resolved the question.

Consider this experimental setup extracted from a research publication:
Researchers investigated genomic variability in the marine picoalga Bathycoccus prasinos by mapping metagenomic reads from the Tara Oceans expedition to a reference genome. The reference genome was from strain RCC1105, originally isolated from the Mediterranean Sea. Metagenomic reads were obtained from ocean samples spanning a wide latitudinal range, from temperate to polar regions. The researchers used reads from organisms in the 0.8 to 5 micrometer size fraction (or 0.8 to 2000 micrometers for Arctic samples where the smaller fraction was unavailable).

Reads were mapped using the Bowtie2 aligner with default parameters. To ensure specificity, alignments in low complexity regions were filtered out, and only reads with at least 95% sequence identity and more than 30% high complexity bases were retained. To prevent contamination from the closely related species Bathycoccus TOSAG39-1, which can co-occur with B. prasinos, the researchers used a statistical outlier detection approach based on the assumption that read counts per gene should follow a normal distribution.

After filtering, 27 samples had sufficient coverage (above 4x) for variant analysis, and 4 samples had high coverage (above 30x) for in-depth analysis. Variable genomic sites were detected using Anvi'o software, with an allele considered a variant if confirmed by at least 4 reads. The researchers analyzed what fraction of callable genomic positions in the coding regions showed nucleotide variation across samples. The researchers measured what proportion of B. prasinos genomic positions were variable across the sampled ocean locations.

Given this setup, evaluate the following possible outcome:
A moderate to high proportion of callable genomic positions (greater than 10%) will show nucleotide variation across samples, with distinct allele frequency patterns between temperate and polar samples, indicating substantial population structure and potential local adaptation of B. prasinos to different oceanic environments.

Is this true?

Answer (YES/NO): NO